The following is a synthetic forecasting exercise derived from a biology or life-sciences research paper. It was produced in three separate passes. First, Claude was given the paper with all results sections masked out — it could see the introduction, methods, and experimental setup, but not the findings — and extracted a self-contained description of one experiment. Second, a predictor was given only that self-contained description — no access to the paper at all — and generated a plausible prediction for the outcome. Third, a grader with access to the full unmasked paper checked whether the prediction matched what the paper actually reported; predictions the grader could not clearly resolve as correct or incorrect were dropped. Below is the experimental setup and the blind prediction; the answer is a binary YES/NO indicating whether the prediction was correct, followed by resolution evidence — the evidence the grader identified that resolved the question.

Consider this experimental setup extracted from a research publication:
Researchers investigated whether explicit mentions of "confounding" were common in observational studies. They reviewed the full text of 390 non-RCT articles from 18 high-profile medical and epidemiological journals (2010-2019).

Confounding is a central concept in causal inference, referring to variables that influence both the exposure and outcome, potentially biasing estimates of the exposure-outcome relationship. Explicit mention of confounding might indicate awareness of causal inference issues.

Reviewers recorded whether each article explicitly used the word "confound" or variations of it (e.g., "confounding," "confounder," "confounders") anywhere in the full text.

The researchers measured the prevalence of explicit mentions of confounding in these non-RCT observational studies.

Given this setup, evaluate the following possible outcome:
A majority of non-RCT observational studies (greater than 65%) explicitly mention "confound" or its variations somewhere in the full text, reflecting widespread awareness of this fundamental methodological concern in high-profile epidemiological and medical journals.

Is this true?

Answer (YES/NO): YES